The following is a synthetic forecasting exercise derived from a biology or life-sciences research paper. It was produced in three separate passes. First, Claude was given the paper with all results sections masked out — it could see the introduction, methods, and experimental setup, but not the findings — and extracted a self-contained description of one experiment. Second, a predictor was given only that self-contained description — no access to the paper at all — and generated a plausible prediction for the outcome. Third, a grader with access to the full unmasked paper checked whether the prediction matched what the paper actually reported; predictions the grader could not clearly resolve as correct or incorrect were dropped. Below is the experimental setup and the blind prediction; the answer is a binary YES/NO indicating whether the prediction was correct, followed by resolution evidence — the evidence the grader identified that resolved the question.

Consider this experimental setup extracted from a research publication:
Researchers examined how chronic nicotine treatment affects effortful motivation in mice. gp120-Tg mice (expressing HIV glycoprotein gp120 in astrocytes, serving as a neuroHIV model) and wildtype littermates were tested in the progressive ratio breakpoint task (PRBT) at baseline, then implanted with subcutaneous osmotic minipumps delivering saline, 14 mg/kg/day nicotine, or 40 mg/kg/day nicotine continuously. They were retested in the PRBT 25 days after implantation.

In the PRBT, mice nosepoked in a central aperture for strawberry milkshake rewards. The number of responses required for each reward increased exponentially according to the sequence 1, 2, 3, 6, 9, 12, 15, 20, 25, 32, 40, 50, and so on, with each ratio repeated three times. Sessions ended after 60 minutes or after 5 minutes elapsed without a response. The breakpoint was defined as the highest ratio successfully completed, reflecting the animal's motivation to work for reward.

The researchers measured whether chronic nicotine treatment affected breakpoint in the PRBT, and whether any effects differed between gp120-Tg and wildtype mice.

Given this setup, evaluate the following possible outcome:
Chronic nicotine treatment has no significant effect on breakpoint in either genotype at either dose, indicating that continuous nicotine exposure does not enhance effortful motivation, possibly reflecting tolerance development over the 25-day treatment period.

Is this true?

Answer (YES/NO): YES